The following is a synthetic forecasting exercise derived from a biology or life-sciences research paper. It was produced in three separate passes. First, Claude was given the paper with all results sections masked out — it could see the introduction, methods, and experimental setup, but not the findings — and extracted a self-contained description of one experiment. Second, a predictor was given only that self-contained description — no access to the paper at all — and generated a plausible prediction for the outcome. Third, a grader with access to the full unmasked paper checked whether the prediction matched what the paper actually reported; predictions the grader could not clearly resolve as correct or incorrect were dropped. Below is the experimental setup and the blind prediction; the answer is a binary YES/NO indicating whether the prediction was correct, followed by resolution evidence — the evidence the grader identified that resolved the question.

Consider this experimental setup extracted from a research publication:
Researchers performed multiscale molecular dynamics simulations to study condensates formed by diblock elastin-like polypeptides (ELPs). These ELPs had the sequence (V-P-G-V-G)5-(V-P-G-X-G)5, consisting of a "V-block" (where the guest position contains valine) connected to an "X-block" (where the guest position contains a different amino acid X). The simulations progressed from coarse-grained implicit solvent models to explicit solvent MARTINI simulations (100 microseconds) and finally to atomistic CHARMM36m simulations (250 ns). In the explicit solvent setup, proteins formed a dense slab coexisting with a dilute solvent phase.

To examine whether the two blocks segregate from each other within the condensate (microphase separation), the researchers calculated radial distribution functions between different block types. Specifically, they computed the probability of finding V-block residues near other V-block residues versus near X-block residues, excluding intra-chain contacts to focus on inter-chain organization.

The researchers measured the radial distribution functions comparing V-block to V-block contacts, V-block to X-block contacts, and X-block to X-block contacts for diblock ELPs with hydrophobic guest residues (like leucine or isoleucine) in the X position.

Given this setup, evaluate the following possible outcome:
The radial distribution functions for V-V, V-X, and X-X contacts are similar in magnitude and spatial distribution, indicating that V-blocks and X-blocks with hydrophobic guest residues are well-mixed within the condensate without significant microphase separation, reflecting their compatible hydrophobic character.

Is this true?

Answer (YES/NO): NO